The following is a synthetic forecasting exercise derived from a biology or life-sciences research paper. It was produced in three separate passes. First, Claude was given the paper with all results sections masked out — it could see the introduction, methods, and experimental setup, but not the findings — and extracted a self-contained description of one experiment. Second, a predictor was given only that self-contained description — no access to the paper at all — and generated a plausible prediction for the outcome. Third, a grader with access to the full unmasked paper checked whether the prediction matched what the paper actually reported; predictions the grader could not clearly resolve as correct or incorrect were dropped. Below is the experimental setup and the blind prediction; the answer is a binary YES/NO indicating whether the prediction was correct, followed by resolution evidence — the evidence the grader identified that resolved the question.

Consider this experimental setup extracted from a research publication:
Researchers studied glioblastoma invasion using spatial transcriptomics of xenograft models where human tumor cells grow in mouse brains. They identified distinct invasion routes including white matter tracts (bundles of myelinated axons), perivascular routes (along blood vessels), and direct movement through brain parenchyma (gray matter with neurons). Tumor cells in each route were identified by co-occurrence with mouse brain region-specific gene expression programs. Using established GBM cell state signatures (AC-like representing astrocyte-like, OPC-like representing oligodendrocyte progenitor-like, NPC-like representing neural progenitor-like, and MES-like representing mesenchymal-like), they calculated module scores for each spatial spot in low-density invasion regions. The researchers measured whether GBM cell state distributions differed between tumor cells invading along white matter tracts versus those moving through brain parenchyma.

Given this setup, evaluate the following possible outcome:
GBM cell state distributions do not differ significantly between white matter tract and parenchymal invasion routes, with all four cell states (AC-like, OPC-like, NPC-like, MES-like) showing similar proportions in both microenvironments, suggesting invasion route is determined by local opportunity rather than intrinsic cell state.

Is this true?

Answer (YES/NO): NO